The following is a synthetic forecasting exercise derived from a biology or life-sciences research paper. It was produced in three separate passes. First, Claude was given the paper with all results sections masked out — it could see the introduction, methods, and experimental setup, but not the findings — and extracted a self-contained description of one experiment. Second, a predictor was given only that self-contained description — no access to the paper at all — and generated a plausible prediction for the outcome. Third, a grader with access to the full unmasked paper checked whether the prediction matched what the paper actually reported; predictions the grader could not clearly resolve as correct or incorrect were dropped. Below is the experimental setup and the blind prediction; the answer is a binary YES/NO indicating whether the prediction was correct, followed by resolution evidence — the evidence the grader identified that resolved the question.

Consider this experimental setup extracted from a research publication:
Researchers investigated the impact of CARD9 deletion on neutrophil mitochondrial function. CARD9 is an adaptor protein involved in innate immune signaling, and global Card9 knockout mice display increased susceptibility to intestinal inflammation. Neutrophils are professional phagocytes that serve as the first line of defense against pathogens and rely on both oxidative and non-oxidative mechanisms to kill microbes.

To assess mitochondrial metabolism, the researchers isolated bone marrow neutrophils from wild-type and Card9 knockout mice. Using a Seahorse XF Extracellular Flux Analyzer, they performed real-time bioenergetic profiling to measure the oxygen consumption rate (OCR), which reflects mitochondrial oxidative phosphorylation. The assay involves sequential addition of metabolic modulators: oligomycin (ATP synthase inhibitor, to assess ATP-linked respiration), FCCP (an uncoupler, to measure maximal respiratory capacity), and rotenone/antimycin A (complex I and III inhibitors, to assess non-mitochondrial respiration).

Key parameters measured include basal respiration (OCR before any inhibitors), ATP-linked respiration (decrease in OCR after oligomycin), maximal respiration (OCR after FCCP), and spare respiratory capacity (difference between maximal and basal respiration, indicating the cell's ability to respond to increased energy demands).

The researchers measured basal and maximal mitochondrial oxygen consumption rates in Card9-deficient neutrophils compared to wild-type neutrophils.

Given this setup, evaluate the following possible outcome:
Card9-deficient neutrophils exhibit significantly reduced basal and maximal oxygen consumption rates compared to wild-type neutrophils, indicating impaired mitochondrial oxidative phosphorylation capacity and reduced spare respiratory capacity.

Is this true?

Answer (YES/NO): NO